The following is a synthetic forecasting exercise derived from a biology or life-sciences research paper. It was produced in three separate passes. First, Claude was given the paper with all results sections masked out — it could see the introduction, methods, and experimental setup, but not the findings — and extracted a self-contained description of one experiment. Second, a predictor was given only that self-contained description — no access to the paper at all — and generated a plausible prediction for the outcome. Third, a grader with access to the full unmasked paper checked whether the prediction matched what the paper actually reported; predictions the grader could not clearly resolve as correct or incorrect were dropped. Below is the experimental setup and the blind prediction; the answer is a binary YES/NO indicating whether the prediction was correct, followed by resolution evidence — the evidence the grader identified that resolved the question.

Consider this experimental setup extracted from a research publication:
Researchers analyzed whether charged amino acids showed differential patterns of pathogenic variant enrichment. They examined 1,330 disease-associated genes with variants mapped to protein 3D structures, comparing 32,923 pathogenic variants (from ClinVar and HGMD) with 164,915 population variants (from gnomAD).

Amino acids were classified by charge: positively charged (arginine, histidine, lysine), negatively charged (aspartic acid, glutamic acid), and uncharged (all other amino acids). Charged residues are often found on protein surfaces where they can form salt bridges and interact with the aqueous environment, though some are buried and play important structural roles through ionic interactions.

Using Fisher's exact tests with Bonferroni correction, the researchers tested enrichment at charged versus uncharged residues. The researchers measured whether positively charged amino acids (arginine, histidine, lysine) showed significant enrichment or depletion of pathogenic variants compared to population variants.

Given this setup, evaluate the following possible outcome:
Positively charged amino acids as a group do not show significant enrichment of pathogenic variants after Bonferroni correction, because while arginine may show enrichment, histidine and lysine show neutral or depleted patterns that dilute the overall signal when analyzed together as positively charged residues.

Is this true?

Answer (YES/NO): YES